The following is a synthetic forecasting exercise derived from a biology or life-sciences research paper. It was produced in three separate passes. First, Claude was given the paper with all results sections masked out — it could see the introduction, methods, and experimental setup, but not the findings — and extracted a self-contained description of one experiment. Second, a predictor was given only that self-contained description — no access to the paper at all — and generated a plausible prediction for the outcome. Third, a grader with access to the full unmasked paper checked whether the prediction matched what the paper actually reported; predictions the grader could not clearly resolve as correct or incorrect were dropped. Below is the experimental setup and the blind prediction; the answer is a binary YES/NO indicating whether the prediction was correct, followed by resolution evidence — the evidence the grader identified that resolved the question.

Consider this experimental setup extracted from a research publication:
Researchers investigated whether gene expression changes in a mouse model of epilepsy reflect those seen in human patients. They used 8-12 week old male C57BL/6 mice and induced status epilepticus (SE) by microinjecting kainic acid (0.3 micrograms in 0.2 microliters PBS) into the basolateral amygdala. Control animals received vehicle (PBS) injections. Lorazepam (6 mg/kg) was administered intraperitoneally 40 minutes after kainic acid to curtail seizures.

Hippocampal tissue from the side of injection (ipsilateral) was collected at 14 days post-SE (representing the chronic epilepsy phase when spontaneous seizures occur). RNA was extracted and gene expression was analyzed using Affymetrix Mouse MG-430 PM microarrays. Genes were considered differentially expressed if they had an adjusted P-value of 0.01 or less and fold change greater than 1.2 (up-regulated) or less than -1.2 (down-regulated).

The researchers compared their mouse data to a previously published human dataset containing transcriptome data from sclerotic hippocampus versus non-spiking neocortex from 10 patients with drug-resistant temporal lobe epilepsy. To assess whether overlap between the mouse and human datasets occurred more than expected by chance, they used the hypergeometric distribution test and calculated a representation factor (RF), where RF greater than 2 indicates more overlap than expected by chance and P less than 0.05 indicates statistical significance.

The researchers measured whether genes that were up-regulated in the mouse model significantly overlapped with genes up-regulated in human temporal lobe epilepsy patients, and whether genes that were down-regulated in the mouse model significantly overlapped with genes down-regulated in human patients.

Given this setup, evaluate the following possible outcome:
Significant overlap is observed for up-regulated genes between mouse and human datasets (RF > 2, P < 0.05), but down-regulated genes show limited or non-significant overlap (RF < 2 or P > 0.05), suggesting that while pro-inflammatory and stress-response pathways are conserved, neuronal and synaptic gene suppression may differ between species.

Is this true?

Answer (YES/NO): NO